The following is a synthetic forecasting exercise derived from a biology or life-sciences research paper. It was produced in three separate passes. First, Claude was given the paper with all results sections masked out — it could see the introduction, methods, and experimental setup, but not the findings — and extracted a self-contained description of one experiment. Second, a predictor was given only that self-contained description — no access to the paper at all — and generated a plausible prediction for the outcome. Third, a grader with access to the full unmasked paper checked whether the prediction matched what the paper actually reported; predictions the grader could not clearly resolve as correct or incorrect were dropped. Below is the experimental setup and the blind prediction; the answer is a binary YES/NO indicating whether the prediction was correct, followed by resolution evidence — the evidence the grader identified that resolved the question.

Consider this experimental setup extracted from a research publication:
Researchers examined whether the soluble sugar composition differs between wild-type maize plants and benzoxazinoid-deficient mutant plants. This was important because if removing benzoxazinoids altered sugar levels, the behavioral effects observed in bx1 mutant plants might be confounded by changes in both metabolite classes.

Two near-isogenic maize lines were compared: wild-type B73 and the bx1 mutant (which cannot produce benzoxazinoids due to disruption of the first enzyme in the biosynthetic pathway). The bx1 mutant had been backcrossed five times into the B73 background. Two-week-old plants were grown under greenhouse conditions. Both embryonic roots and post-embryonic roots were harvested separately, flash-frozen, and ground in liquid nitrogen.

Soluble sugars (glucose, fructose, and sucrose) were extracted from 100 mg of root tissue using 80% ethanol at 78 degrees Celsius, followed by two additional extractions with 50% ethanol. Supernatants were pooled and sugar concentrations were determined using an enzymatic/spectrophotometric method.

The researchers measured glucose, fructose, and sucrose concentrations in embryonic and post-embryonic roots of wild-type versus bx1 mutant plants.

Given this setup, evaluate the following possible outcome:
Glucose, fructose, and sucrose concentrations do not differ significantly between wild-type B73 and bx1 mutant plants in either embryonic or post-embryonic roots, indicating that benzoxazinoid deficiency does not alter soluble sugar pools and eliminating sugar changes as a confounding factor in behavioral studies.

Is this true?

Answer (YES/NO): YES